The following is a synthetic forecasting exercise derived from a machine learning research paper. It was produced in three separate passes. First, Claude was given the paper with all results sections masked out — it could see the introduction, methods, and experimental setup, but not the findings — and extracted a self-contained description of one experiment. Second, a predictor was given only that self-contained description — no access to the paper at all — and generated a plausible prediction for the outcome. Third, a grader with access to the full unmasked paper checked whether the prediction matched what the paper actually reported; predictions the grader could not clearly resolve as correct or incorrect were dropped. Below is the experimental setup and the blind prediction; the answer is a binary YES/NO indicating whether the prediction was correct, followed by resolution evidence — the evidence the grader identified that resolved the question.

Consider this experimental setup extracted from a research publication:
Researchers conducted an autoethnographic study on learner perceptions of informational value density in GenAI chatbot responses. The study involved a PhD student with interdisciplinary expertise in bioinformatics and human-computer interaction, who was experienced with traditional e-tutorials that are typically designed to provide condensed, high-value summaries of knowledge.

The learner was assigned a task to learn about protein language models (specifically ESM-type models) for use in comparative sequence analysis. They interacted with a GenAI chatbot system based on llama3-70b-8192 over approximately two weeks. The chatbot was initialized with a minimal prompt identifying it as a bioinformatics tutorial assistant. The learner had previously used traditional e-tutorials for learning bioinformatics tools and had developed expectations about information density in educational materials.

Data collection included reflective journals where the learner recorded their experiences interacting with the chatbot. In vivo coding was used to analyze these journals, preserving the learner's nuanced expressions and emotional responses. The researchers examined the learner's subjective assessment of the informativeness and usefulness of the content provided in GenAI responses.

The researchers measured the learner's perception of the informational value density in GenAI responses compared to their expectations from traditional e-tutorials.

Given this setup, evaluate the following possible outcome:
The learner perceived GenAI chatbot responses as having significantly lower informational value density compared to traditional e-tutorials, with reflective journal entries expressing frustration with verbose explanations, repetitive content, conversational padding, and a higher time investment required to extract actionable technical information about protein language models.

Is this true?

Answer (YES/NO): YES